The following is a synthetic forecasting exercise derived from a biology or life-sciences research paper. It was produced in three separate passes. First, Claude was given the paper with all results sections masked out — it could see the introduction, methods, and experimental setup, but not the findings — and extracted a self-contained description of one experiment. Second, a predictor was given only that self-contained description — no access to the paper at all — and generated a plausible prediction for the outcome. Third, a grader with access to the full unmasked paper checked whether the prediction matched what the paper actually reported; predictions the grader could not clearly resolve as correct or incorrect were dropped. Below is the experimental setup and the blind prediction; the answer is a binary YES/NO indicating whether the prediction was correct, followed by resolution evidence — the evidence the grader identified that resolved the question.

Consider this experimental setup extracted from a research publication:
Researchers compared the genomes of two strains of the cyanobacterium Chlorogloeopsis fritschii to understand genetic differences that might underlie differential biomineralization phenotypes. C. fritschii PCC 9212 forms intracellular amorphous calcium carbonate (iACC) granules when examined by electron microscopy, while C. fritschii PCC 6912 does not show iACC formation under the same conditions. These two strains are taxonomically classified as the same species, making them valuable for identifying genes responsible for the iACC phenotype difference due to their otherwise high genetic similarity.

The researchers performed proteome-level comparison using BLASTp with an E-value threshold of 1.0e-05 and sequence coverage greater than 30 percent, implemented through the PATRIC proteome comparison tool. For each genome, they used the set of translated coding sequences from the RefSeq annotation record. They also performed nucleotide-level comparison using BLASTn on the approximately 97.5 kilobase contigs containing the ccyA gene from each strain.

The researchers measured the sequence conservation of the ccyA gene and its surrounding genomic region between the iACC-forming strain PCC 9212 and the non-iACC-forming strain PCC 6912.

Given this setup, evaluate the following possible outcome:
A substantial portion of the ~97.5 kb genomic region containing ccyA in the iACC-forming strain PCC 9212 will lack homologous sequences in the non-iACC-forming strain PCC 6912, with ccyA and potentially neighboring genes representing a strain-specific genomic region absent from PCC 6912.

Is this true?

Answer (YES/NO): NO